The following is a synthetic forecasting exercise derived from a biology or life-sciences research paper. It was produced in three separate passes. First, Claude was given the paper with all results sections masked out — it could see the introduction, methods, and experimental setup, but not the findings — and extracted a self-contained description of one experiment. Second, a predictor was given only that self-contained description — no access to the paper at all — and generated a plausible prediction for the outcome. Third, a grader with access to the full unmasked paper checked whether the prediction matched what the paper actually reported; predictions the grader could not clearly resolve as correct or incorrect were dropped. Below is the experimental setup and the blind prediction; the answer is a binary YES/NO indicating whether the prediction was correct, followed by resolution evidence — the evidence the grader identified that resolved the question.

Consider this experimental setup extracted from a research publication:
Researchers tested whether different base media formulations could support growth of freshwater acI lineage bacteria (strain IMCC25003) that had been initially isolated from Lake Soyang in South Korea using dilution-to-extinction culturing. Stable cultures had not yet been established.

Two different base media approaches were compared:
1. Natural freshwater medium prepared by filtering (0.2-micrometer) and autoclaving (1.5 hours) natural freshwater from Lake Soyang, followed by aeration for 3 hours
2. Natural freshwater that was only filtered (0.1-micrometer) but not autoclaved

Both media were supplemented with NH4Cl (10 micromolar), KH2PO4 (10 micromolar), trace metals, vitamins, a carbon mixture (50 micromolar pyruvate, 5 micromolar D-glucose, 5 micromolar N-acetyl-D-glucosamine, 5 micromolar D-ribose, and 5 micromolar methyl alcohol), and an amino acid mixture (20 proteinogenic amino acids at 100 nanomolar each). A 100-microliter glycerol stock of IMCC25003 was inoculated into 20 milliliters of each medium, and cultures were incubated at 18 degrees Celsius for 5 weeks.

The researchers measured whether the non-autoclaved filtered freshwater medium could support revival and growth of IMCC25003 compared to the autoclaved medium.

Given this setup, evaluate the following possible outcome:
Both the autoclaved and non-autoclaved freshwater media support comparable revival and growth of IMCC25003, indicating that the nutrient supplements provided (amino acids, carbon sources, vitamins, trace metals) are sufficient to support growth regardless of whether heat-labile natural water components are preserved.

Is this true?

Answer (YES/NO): NO